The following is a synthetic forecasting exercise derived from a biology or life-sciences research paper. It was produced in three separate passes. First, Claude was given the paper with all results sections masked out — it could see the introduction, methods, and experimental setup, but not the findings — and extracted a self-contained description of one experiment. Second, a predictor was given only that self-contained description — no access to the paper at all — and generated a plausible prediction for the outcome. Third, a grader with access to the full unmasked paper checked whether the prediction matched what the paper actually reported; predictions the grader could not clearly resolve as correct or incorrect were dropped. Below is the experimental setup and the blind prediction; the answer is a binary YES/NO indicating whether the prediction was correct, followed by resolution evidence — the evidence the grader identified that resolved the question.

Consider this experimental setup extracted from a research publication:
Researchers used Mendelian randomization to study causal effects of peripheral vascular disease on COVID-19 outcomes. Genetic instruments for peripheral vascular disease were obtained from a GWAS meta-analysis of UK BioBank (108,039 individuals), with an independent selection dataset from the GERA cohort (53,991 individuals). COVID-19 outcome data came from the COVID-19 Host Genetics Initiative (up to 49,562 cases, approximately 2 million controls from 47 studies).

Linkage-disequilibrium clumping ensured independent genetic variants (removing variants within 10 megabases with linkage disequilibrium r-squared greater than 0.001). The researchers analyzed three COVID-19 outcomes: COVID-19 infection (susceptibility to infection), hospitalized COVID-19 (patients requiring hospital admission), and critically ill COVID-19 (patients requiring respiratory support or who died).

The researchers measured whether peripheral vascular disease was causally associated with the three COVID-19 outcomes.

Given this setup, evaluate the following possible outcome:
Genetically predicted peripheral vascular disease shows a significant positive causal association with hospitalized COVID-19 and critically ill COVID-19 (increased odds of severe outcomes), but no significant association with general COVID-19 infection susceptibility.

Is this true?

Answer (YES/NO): NO